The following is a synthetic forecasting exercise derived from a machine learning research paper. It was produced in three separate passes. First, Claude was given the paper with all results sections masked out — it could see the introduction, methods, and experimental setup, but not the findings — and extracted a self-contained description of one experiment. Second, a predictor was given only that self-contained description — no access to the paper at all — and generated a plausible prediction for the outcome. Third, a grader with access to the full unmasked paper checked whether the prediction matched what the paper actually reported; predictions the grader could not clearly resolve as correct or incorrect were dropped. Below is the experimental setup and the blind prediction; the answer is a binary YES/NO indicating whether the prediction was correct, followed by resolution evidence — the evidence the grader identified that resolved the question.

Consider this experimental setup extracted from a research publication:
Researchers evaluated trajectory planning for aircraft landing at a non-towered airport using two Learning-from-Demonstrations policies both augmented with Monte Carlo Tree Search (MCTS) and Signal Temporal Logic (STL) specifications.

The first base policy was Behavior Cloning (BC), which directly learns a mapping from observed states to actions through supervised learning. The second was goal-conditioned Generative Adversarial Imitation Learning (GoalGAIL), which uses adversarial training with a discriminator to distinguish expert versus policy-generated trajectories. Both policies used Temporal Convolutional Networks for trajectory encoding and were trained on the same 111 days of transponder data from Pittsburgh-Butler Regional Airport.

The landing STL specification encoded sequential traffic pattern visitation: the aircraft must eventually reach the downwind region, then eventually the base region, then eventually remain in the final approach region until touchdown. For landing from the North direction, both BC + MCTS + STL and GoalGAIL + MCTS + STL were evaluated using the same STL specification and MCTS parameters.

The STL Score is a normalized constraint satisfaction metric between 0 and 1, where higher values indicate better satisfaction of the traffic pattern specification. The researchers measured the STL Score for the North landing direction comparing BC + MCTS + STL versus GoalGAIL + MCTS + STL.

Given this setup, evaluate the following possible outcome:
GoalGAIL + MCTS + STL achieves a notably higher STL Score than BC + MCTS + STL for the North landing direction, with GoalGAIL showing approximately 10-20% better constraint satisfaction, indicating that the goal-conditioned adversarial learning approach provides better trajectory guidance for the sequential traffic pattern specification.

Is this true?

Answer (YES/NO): NO